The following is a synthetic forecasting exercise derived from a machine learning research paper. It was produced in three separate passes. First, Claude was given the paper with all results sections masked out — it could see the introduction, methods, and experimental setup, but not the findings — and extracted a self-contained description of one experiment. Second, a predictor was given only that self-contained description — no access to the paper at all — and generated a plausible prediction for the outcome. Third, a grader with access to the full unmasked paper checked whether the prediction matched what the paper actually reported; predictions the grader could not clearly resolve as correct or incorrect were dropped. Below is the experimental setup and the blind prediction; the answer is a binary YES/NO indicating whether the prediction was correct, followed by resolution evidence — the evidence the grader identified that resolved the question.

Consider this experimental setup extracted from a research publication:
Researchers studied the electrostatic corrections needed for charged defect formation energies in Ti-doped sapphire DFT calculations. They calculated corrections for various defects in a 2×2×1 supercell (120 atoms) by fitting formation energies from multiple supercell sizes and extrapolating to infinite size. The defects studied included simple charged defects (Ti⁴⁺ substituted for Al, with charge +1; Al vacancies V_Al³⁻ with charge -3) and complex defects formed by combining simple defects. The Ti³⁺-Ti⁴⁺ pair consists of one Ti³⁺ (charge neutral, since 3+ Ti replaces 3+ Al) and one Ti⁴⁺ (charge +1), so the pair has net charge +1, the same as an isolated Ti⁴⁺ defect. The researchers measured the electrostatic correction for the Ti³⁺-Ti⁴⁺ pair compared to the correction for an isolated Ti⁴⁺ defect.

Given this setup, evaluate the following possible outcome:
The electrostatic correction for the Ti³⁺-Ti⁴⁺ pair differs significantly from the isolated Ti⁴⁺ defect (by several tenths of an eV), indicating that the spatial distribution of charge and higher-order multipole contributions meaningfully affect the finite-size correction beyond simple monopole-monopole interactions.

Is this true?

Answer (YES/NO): NO